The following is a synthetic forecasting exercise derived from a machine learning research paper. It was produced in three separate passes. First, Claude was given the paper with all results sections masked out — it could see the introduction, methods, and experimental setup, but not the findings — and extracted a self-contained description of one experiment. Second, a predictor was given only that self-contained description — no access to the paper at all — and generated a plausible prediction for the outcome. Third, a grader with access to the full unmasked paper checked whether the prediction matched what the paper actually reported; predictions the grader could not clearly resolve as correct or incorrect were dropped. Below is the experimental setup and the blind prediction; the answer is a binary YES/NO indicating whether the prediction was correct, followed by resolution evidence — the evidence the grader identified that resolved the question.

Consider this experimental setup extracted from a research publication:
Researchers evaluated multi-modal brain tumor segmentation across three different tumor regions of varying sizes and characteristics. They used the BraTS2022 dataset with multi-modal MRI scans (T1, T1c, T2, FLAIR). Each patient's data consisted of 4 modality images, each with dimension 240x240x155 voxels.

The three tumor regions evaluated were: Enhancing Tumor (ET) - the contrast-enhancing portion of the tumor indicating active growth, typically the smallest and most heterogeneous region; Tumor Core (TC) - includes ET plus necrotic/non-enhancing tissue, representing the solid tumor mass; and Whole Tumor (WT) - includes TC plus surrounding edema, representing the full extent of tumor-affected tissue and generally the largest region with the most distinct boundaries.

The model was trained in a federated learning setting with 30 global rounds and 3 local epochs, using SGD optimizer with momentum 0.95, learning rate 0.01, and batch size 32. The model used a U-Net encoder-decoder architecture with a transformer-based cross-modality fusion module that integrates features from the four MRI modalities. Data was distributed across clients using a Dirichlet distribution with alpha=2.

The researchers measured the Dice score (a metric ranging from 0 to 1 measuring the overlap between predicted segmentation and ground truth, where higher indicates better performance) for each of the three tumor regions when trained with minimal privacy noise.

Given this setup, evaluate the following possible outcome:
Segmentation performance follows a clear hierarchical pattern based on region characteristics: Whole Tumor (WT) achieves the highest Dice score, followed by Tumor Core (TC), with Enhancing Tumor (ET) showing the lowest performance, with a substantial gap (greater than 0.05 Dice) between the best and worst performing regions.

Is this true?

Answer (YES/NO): YES